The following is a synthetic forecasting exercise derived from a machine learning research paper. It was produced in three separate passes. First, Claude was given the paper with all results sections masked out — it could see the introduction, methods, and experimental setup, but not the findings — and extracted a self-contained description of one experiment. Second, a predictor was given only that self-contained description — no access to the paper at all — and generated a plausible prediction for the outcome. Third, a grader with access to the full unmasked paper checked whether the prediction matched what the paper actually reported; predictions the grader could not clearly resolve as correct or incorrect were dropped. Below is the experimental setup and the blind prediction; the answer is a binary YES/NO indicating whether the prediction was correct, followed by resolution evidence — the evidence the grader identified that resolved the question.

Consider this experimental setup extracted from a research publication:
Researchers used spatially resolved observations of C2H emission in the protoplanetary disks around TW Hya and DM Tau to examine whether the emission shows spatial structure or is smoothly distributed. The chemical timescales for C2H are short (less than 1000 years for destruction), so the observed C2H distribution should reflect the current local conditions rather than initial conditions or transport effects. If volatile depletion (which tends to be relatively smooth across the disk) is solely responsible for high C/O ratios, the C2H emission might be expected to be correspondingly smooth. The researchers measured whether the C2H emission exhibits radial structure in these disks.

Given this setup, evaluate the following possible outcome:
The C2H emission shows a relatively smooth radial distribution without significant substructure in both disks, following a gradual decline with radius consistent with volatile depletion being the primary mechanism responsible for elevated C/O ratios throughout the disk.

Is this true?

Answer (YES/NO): NO